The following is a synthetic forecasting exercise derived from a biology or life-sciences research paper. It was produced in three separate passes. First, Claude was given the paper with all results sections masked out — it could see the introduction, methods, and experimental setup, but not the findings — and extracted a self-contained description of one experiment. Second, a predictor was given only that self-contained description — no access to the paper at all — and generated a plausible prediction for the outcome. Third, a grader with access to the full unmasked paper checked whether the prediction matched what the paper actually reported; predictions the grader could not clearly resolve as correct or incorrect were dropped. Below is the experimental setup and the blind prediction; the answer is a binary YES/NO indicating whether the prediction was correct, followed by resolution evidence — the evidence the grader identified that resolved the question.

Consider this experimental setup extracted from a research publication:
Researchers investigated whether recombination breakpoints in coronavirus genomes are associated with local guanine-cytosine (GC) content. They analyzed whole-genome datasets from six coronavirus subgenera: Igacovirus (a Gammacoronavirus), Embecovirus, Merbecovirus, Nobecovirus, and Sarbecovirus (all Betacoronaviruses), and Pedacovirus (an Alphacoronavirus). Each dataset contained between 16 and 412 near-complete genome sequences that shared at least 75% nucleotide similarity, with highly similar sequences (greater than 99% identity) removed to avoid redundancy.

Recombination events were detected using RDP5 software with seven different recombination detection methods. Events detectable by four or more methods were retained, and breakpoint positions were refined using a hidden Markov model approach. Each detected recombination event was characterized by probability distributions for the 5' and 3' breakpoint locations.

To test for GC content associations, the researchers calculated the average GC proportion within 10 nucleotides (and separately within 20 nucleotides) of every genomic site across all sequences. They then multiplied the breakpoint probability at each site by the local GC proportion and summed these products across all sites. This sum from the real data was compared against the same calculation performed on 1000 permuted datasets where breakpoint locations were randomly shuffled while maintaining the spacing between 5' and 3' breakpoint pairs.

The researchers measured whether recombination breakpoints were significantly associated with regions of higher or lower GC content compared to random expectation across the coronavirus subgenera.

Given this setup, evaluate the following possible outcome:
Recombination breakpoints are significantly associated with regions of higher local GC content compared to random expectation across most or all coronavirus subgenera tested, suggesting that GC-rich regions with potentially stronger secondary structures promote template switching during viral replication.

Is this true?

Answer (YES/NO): NO